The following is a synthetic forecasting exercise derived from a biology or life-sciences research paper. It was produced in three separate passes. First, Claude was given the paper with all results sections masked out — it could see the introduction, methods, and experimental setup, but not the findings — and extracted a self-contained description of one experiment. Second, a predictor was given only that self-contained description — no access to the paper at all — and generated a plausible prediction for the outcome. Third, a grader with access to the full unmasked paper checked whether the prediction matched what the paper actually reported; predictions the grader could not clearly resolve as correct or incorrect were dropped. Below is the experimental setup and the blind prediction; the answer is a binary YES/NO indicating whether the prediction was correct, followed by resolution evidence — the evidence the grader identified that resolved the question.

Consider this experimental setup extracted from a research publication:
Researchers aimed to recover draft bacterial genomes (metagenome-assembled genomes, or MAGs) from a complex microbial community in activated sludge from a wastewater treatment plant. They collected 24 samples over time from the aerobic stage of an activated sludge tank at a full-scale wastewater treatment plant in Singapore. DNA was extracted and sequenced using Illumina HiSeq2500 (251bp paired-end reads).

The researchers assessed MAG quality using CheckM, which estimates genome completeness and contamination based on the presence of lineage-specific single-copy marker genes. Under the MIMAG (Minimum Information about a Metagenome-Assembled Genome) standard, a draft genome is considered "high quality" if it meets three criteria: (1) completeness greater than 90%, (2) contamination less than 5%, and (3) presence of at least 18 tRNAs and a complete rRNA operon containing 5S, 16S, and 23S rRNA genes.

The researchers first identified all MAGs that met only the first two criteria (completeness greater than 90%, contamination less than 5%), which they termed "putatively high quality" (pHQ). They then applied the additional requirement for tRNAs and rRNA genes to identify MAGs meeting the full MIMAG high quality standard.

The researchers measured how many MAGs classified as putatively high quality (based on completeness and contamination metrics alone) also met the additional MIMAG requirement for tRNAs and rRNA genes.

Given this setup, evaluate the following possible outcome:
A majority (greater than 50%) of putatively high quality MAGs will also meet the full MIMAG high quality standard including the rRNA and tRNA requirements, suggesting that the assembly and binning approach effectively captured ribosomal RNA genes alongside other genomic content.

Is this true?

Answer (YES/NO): NO